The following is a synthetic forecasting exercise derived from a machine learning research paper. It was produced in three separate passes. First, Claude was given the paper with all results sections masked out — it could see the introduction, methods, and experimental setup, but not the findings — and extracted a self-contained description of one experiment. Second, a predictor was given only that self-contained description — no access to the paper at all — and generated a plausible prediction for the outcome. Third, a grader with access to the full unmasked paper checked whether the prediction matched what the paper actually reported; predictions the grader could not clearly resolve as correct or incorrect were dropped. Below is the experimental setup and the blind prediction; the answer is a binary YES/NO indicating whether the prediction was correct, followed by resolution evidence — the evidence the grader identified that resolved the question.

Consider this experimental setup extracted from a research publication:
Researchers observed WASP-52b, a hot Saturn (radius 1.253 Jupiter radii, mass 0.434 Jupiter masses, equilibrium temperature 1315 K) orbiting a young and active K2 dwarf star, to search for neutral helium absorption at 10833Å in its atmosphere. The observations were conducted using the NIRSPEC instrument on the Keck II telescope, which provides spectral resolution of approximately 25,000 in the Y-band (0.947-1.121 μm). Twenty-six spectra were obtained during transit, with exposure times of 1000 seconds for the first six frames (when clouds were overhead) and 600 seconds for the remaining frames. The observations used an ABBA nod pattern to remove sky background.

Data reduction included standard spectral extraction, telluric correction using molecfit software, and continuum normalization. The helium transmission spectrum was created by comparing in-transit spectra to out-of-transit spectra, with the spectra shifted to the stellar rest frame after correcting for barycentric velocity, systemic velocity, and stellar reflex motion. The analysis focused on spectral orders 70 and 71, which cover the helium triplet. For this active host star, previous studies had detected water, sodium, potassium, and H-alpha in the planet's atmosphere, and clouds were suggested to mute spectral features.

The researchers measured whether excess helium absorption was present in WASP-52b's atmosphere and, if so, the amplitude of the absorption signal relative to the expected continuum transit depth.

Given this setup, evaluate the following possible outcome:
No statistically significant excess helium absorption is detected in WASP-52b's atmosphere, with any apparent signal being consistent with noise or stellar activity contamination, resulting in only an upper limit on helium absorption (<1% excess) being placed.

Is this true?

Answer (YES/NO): NO